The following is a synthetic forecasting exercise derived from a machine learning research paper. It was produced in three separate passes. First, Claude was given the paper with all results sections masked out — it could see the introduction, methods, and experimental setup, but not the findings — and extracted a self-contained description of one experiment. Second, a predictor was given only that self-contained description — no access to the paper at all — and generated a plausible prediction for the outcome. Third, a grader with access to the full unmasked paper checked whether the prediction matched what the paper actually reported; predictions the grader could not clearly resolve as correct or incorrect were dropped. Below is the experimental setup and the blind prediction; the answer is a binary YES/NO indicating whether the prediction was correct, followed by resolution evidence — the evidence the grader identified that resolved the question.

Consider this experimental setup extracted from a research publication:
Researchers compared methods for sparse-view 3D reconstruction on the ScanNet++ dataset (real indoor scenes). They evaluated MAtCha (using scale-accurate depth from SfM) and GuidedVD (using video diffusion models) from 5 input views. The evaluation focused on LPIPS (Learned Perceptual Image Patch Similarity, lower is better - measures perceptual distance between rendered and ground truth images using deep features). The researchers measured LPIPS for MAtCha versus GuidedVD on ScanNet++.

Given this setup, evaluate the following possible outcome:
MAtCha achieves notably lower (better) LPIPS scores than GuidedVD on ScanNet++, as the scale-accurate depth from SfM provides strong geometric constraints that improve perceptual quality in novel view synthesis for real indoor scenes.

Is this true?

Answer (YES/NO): NO